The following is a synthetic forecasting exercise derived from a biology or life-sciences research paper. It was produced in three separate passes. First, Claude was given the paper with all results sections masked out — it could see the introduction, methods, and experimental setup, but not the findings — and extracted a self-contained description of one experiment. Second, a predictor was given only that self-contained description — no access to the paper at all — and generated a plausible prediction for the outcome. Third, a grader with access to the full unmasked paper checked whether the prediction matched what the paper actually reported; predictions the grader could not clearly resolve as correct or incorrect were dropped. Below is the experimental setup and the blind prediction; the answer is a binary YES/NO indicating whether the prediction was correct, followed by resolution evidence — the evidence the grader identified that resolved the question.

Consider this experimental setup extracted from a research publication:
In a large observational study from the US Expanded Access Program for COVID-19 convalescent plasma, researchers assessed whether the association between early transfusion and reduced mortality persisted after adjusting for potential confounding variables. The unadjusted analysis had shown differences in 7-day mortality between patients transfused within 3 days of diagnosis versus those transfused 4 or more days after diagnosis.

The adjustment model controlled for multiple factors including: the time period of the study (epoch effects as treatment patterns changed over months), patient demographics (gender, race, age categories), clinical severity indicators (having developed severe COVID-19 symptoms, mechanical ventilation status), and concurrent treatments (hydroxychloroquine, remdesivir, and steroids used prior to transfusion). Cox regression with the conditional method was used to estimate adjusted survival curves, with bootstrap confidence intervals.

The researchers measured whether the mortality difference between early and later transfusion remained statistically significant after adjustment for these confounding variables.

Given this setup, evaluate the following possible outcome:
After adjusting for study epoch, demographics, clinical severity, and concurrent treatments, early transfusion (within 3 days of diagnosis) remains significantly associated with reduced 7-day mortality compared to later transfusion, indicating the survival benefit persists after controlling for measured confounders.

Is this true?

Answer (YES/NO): YES